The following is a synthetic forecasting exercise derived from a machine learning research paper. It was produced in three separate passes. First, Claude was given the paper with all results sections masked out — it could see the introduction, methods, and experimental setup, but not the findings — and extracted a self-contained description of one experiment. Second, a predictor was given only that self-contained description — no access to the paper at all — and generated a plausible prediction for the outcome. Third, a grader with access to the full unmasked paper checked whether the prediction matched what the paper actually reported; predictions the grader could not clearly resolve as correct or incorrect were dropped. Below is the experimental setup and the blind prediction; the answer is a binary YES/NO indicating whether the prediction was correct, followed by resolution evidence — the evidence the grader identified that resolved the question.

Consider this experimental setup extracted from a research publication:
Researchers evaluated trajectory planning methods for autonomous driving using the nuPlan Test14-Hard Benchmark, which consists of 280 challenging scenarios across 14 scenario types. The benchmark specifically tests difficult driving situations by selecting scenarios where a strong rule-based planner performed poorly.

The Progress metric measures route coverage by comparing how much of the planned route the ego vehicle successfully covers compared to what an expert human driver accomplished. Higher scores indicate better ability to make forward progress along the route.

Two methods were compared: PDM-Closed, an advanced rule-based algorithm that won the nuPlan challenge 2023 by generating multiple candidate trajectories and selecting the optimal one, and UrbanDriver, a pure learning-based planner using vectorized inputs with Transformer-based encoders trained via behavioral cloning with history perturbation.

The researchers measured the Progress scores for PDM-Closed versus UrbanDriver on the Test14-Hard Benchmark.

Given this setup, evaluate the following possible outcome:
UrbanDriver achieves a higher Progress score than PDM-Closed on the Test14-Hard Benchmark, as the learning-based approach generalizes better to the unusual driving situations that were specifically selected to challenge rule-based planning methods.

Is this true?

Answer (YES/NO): YES